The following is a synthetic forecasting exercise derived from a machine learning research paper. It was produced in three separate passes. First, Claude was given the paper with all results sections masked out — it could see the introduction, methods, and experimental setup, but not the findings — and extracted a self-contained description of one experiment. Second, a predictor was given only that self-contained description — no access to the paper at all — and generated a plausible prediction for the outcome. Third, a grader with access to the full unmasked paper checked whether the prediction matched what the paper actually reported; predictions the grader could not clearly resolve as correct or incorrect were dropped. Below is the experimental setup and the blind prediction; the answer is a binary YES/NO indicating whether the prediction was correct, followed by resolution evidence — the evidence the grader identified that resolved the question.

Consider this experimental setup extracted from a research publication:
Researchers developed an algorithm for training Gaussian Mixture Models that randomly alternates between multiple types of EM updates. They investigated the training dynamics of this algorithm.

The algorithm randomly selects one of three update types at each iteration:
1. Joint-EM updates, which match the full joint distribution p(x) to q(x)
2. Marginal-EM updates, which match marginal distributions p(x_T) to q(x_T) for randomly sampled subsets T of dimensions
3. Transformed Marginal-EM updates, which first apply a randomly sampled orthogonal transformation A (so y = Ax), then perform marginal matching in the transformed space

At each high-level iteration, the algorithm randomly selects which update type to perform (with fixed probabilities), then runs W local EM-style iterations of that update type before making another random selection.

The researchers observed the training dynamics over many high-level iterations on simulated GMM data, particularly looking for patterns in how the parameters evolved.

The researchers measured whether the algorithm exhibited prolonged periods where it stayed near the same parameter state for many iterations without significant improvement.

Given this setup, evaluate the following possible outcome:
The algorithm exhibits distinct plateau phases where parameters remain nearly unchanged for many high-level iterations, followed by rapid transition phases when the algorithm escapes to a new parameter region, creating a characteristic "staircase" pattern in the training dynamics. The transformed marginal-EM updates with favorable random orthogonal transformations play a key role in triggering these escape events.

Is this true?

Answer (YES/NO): NO